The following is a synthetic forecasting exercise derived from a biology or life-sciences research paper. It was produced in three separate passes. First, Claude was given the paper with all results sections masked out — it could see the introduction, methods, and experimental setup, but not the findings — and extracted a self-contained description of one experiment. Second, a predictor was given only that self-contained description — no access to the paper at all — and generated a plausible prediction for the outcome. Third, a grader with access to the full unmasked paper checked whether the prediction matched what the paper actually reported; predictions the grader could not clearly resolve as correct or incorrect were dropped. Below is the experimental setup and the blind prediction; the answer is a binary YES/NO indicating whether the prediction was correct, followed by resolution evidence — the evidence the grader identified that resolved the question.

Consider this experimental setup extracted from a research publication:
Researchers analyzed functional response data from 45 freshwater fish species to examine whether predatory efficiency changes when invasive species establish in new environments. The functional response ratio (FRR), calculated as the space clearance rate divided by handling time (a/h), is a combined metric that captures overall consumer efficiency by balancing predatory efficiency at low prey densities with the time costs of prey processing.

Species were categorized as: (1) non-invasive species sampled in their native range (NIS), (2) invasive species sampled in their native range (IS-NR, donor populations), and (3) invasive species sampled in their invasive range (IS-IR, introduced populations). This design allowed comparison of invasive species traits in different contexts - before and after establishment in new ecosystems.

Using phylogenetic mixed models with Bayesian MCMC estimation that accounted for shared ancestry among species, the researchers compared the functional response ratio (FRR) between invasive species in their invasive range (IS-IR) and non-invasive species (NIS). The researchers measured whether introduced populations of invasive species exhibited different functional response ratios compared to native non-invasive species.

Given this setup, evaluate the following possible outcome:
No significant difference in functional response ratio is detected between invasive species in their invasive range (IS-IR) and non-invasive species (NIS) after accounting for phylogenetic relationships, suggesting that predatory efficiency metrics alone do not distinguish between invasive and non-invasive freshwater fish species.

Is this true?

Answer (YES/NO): YES